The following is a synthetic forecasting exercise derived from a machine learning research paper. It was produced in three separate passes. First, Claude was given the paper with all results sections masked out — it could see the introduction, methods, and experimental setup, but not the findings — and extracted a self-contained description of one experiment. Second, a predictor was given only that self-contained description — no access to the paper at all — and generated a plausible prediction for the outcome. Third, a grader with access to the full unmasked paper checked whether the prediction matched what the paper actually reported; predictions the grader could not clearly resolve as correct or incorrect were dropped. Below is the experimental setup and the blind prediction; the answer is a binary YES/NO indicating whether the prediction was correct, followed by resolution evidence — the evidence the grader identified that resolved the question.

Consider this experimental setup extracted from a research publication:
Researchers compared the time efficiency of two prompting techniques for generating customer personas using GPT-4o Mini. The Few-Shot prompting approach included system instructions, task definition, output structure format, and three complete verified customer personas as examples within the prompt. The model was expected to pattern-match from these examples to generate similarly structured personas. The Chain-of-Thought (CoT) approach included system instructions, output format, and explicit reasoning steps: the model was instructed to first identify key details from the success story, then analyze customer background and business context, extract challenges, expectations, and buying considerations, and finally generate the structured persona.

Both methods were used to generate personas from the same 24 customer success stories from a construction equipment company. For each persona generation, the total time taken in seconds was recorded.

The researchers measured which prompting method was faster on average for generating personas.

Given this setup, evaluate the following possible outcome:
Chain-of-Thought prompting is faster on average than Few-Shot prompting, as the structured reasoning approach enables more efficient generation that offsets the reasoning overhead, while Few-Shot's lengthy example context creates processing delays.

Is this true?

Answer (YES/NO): YES